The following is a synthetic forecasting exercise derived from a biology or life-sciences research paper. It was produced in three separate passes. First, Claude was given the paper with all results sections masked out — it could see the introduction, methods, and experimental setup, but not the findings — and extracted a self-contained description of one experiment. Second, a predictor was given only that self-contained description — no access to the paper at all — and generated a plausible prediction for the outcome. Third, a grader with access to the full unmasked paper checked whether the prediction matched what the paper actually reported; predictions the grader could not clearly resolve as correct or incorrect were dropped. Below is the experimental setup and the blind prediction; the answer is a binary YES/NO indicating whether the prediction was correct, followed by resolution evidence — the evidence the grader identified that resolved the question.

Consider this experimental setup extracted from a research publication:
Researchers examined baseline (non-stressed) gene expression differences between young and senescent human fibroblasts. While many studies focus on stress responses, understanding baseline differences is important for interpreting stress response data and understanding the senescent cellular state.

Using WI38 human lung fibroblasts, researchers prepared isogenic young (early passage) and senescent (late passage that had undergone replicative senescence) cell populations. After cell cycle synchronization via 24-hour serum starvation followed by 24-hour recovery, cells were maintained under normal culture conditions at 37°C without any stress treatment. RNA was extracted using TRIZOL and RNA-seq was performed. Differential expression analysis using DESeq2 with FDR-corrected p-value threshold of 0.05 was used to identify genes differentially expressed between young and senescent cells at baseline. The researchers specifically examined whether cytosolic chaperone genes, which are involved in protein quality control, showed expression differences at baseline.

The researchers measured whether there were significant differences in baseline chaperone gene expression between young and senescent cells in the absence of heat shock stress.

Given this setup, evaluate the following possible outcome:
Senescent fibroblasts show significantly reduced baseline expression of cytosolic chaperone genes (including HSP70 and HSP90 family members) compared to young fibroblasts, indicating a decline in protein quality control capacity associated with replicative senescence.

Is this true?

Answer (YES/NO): NO